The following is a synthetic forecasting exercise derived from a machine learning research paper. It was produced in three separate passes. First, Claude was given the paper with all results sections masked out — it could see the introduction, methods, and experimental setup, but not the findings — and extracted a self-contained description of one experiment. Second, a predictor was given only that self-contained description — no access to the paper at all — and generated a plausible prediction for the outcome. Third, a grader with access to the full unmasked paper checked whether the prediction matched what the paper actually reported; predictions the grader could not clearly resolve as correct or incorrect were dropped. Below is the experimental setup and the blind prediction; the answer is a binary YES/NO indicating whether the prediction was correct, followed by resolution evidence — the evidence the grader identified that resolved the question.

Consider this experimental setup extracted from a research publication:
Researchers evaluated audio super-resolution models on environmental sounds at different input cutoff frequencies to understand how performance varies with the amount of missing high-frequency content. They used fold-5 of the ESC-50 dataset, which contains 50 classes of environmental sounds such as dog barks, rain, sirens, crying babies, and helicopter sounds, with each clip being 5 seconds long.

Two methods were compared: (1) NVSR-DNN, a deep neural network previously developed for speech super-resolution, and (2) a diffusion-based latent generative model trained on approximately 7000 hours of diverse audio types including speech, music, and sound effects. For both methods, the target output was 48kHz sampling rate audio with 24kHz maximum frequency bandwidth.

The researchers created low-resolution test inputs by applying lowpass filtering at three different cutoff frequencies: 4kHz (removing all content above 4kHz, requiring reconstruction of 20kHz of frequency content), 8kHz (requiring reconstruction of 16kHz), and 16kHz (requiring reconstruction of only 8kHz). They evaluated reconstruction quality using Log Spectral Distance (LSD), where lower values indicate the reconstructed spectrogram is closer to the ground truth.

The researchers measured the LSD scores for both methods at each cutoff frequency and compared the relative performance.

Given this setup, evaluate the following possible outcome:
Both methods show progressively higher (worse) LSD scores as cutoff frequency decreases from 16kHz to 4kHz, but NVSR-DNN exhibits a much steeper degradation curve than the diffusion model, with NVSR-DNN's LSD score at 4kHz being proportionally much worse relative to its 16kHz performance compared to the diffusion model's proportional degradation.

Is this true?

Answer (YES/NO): NO